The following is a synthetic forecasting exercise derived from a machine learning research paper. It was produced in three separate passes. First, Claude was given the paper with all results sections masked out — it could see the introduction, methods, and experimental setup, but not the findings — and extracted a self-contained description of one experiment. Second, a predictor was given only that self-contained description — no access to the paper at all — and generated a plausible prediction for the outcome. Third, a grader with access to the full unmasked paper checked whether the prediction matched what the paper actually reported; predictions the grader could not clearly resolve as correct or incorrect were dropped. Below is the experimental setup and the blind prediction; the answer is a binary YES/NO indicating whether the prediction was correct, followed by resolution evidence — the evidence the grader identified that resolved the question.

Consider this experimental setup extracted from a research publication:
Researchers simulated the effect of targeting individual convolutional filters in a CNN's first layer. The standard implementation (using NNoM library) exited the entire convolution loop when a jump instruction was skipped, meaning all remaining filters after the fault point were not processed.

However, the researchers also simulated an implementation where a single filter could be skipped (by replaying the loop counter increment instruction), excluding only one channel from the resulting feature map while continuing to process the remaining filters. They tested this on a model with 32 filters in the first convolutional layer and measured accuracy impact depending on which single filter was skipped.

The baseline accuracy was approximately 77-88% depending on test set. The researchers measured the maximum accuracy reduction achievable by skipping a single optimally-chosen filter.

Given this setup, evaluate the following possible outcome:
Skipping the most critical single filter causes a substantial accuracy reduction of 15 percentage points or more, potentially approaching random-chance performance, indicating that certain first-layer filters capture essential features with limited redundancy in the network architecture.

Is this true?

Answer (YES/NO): NO